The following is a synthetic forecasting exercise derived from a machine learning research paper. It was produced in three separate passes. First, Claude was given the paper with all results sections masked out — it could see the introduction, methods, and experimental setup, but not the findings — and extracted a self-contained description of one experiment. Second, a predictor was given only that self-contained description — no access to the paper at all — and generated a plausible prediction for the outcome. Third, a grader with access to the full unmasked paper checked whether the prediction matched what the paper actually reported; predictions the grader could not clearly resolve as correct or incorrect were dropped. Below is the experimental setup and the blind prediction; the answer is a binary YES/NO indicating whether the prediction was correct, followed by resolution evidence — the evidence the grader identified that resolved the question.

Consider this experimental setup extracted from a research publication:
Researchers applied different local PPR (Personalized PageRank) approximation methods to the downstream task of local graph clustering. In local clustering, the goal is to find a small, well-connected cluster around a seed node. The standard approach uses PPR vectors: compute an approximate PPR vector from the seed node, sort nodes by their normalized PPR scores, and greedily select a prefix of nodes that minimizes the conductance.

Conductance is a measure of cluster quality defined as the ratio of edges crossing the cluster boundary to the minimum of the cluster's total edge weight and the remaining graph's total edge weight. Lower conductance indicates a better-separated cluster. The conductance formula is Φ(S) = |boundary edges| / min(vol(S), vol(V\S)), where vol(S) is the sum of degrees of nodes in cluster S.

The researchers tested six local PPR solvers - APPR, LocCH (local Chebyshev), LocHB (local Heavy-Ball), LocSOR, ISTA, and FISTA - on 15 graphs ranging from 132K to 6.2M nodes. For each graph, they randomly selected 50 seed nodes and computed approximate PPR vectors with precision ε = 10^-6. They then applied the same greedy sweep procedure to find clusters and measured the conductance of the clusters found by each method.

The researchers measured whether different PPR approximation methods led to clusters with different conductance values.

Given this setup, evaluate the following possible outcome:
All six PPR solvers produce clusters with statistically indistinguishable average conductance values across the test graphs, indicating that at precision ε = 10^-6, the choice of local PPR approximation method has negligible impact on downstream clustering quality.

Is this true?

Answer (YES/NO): NO